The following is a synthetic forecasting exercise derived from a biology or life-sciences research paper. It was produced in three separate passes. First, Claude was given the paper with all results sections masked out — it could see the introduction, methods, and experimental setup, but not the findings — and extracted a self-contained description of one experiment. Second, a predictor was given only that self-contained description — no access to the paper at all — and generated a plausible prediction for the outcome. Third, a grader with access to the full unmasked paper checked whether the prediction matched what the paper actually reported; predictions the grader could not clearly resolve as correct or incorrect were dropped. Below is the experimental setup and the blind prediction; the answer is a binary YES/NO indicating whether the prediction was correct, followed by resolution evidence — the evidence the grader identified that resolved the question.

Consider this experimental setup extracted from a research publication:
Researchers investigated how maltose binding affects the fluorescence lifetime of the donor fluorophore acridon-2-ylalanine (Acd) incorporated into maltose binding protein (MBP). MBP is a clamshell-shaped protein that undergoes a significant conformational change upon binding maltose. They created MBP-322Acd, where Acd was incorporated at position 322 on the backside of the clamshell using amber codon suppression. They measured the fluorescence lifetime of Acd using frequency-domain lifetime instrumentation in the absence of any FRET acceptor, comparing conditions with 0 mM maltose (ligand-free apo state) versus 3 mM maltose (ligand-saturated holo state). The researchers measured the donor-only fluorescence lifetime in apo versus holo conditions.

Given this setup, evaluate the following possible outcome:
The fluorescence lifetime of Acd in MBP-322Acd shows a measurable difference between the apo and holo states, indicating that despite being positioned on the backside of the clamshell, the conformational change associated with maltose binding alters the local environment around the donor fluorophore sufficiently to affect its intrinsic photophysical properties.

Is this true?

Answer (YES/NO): YES